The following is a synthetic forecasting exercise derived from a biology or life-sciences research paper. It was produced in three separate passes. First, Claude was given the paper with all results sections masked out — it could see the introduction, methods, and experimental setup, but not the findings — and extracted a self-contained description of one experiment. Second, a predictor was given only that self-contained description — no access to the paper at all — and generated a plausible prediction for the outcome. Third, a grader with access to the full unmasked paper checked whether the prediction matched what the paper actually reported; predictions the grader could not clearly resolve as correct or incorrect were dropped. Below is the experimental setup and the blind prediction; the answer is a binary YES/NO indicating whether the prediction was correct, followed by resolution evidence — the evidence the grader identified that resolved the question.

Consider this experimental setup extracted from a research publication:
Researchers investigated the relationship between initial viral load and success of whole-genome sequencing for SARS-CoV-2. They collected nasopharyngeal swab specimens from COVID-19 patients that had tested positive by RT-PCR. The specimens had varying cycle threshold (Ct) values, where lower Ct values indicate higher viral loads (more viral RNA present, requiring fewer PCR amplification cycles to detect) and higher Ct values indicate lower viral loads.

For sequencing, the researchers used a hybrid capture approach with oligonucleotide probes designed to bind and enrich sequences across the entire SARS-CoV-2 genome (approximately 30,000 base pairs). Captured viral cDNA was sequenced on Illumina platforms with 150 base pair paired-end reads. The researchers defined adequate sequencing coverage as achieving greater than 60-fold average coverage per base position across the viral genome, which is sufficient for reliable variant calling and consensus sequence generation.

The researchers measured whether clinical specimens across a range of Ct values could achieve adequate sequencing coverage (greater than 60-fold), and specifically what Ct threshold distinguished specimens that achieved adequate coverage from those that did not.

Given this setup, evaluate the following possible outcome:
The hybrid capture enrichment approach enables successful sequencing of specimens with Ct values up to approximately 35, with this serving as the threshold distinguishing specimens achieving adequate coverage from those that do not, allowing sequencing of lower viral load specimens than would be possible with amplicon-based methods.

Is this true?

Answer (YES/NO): NO